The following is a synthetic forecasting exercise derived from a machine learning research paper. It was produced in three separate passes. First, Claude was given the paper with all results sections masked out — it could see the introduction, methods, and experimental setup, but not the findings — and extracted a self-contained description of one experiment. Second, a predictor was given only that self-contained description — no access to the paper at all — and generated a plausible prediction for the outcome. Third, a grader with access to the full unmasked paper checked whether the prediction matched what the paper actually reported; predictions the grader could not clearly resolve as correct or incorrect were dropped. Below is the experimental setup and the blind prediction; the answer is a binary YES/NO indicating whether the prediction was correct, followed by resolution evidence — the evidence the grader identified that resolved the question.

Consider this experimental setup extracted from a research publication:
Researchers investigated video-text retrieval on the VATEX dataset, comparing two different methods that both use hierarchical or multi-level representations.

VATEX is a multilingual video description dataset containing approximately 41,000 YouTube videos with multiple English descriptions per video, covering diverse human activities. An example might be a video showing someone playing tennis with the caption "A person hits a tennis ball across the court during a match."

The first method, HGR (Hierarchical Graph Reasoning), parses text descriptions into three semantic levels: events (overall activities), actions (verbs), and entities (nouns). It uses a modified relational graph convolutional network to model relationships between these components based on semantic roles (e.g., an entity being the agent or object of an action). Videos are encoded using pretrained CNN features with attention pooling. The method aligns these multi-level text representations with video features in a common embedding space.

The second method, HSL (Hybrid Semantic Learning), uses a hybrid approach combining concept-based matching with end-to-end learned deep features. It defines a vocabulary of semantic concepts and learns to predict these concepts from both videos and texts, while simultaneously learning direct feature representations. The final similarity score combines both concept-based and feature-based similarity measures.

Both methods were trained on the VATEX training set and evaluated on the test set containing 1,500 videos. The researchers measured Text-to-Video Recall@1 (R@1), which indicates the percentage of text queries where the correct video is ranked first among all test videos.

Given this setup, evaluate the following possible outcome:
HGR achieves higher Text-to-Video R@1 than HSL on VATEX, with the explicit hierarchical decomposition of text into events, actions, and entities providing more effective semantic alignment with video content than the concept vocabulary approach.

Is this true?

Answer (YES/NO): NO